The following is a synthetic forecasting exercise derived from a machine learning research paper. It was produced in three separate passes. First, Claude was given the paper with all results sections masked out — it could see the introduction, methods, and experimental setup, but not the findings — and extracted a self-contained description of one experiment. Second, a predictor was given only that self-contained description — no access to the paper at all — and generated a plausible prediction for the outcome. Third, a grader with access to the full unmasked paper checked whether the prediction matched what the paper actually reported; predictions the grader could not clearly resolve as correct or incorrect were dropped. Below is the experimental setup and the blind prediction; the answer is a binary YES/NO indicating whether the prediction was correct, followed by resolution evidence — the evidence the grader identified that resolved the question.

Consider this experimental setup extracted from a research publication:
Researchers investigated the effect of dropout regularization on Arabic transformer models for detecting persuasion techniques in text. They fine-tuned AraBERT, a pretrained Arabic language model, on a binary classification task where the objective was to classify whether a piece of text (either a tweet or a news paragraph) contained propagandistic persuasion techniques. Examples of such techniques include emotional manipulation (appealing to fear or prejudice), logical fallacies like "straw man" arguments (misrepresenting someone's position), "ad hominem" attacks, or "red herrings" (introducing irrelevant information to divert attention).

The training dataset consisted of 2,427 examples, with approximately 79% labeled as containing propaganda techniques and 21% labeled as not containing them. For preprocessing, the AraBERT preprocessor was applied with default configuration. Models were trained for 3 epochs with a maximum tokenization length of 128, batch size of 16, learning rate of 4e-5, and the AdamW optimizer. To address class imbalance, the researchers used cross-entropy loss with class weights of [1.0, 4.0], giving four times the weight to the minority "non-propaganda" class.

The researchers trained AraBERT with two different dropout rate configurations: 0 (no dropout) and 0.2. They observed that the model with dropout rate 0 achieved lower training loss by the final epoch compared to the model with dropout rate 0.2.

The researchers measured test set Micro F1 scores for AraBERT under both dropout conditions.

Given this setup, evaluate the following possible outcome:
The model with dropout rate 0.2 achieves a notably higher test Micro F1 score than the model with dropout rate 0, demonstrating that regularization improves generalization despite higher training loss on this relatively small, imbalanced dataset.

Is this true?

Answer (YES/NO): YES